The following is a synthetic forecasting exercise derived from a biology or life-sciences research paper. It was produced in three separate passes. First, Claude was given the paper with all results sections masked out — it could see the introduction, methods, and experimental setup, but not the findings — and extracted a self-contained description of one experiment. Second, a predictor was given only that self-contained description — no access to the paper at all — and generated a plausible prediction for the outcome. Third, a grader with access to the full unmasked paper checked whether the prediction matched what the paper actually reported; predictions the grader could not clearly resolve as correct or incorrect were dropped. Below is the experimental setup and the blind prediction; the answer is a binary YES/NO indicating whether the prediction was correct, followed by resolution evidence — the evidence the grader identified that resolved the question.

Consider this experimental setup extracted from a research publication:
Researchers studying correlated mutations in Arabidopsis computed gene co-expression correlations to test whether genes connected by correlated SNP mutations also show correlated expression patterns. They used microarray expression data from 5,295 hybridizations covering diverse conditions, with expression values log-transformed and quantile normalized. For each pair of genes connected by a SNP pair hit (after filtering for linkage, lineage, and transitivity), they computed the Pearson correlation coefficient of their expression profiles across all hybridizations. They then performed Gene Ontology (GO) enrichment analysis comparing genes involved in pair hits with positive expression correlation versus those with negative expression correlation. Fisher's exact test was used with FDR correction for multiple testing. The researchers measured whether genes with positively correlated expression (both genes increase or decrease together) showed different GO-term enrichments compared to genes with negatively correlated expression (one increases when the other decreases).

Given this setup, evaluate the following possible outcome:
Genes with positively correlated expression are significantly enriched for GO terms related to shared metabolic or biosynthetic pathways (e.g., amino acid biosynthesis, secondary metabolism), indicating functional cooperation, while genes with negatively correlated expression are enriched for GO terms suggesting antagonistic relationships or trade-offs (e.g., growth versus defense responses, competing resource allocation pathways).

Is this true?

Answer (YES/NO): NO